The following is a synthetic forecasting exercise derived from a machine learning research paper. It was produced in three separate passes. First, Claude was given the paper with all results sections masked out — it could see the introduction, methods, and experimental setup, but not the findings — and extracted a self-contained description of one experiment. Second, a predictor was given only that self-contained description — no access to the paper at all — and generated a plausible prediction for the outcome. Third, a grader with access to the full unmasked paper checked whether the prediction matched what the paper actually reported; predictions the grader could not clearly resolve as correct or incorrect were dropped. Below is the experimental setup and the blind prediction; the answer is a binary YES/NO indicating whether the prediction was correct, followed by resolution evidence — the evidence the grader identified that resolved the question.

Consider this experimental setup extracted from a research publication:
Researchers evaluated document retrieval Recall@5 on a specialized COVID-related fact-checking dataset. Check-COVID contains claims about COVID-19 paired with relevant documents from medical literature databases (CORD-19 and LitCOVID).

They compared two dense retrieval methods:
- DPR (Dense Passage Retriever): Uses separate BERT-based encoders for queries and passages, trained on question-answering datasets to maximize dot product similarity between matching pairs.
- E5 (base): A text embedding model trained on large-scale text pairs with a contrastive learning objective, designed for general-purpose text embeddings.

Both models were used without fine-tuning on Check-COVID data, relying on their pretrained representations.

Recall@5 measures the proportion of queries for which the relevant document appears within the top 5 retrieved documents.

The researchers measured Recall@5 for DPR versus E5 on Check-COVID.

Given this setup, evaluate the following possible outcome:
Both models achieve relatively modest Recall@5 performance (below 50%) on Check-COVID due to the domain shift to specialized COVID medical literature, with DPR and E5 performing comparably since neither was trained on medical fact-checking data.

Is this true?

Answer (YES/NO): NO